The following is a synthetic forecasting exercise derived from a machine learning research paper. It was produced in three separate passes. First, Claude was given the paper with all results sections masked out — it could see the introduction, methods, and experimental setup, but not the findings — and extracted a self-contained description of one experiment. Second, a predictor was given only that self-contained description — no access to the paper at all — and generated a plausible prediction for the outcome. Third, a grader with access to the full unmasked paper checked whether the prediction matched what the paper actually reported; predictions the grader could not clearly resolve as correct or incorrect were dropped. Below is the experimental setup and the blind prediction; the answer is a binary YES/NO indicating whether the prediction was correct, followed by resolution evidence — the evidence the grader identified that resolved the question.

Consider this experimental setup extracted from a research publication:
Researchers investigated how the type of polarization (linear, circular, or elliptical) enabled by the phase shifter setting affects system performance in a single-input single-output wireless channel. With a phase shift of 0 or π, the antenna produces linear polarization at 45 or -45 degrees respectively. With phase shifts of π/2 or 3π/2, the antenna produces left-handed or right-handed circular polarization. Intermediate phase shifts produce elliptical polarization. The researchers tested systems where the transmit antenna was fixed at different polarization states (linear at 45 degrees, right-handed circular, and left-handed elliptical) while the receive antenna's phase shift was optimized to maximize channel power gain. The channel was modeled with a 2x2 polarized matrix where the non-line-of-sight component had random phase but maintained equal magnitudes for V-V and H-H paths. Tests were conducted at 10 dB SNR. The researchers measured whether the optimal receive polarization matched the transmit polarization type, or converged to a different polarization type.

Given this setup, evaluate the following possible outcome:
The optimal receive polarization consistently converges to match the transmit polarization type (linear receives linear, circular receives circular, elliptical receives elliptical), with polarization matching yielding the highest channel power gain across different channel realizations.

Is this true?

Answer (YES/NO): NO